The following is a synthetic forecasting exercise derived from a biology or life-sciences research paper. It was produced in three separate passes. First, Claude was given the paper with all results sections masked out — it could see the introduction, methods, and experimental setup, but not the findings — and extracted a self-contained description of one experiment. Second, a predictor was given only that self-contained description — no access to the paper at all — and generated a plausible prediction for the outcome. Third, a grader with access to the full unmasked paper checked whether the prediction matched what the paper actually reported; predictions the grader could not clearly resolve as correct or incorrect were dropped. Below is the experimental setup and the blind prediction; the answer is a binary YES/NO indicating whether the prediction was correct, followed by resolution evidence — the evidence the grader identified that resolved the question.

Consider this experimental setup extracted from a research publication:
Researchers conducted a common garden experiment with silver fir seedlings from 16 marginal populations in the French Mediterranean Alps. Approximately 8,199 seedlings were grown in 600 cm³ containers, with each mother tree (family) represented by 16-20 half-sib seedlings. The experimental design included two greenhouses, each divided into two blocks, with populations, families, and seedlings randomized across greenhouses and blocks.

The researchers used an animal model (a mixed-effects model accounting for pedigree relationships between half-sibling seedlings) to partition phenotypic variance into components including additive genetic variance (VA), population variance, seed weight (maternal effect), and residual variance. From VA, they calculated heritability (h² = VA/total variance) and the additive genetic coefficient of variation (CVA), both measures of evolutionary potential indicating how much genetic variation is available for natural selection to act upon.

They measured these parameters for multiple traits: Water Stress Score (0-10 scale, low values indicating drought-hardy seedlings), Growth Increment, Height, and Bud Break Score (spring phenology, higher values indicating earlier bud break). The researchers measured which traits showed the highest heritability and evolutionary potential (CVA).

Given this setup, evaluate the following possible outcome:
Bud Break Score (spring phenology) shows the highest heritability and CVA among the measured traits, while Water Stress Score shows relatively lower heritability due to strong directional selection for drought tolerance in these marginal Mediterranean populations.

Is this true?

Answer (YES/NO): NO